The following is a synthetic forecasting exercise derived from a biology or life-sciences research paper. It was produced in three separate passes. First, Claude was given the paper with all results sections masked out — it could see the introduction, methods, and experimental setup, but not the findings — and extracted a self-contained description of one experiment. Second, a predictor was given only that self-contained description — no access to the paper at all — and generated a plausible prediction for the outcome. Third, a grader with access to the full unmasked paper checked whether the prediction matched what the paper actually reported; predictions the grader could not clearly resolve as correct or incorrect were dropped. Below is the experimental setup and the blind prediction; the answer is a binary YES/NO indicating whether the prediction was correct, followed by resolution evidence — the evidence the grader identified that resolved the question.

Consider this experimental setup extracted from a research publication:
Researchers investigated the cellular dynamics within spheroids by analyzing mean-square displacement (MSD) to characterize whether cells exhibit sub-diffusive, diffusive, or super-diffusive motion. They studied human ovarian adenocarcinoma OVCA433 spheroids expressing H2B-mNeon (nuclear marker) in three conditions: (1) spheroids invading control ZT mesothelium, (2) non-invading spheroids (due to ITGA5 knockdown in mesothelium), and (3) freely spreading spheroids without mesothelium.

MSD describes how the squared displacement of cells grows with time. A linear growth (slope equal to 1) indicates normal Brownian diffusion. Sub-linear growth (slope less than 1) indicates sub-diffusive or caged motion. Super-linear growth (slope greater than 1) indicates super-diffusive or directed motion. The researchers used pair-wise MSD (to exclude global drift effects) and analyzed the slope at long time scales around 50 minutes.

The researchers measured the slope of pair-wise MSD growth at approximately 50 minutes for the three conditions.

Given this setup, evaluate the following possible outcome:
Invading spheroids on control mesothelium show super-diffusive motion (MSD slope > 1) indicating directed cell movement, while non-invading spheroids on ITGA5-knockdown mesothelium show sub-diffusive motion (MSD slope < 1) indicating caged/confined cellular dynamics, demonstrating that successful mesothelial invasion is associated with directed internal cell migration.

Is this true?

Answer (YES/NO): YES